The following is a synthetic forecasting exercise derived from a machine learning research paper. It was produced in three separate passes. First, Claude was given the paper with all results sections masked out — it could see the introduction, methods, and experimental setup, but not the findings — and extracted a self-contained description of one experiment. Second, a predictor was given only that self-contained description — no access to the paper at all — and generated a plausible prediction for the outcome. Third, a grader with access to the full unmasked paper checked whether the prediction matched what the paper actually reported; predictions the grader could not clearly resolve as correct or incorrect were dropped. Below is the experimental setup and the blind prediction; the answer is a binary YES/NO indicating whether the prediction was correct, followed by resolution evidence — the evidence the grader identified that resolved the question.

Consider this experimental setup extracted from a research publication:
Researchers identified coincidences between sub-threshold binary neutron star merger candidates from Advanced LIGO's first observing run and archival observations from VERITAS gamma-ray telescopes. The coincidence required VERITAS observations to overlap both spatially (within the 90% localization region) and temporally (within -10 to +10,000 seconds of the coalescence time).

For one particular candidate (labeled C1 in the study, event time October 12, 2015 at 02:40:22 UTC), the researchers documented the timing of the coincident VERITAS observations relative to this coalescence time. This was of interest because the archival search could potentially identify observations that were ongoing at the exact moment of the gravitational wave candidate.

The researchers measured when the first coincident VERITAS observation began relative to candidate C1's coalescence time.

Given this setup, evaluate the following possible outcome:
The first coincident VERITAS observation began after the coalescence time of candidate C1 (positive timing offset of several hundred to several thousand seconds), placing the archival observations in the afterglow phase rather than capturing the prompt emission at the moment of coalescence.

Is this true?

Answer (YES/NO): NO